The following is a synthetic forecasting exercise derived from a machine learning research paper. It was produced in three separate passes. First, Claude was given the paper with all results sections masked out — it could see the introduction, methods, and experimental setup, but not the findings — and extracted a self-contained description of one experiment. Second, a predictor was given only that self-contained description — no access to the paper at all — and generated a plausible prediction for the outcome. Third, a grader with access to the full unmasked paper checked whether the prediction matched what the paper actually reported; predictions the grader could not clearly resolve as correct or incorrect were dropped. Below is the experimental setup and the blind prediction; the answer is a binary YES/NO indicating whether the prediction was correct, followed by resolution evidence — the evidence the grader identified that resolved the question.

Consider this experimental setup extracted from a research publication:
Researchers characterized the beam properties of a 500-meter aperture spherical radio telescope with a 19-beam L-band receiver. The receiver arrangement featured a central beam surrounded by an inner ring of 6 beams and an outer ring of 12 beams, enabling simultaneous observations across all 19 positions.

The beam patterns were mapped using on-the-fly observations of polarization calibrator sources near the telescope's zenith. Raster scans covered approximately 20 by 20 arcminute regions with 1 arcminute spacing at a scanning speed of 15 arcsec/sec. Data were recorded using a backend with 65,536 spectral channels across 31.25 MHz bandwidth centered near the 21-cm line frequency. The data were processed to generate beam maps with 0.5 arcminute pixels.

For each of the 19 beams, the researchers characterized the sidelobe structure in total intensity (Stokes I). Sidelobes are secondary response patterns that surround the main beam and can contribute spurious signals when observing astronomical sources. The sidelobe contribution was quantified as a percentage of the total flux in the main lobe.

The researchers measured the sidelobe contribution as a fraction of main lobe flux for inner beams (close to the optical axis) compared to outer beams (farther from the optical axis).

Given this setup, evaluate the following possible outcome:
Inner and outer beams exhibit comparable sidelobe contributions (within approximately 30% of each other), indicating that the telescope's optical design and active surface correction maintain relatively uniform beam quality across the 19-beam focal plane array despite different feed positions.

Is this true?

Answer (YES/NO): NO